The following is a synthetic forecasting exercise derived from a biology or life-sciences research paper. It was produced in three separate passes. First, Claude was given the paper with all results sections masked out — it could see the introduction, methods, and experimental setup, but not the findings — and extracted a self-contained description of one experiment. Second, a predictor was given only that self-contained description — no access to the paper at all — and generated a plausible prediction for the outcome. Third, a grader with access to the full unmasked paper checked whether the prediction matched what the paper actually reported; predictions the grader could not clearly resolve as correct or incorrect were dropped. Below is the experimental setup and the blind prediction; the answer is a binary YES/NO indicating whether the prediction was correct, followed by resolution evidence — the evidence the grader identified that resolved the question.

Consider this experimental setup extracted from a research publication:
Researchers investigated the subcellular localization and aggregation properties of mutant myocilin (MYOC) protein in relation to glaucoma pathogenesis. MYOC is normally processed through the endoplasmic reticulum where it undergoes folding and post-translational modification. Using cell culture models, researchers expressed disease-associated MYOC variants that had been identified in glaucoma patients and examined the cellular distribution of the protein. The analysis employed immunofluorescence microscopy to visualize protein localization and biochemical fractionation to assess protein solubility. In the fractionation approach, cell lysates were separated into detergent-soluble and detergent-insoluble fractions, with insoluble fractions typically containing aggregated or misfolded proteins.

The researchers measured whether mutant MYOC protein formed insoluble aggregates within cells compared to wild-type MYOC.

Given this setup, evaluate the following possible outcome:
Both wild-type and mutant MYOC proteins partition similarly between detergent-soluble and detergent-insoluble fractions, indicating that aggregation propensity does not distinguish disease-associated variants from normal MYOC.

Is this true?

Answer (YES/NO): NO